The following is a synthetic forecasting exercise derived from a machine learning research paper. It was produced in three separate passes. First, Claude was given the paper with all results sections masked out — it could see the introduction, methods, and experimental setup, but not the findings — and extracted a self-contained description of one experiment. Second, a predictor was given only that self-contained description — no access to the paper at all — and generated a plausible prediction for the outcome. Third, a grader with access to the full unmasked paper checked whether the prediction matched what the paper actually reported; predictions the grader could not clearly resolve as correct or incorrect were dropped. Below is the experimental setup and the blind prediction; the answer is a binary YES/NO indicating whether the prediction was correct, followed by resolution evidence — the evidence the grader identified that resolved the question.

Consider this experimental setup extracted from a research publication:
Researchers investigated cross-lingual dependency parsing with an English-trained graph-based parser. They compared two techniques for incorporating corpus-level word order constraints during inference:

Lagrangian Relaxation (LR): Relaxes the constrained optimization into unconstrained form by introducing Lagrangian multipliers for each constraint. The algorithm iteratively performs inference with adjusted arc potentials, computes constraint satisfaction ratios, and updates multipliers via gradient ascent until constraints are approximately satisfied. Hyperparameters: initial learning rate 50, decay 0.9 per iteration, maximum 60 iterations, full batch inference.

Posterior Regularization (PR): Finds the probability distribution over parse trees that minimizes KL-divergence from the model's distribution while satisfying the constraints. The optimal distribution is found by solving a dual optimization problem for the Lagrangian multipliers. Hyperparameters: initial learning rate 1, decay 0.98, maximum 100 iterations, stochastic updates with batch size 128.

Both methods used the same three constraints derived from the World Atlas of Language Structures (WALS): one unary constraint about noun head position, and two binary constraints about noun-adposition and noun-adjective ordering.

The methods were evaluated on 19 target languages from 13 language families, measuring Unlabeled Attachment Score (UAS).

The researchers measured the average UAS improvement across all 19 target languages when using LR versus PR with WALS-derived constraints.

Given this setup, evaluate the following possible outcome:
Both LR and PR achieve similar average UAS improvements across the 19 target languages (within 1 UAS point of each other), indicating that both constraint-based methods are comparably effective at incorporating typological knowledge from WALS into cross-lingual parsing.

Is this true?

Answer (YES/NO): YES